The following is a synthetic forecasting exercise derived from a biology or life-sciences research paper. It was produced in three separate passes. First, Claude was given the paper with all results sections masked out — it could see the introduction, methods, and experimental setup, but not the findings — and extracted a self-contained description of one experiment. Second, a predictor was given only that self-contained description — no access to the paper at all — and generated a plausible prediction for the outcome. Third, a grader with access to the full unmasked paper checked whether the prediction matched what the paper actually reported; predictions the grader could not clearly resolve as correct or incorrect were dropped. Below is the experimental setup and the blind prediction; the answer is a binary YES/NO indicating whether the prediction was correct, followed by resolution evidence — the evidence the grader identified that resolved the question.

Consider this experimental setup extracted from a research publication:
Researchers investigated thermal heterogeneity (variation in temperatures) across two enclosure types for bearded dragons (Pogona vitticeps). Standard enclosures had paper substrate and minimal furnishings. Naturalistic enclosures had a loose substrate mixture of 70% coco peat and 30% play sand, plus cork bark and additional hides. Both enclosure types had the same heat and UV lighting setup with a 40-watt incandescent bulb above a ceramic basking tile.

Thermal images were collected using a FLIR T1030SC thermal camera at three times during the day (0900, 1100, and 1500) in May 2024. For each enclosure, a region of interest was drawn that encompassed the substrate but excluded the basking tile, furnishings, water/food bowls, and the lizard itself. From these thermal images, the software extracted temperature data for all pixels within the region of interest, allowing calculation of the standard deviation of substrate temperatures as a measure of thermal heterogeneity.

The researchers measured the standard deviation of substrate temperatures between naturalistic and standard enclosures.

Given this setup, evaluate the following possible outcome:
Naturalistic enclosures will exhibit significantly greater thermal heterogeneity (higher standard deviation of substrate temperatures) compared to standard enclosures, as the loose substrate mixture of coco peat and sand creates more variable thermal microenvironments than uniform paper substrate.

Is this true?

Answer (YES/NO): YES